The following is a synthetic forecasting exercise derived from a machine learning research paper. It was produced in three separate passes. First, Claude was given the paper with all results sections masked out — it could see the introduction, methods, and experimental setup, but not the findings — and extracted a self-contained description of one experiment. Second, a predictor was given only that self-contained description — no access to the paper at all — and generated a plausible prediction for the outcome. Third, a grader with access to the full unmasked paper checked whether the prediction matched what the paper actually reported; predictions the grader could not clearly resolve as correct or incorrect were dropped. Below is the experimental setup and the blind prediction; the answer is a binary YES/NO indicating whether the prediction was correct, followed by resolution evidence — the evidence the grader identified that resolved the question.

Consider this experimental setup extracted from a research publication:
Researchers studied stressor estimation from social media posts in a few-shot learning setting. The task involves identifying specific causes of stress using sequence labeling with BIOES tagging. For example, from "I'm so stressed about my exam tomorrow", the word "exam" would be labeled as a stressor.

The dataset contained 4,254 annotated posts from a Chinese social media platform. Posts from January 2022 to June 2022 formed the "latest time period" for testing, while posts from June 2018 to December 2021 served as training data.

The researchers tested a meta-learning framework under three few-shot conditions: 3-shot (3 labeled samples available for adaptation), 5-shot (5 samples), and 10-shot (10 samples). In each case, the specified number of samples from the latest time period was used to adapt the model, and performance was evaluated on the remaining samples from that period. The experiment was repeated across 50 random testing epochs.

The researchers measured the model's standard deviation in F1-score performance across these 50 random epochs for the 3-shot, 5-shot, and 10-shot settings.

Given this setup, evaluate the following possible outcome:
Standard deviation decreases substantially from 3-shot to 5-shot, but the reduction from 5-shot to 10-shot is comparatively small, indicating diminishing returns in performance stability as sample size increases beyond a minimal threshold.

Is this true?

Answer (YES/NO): NO